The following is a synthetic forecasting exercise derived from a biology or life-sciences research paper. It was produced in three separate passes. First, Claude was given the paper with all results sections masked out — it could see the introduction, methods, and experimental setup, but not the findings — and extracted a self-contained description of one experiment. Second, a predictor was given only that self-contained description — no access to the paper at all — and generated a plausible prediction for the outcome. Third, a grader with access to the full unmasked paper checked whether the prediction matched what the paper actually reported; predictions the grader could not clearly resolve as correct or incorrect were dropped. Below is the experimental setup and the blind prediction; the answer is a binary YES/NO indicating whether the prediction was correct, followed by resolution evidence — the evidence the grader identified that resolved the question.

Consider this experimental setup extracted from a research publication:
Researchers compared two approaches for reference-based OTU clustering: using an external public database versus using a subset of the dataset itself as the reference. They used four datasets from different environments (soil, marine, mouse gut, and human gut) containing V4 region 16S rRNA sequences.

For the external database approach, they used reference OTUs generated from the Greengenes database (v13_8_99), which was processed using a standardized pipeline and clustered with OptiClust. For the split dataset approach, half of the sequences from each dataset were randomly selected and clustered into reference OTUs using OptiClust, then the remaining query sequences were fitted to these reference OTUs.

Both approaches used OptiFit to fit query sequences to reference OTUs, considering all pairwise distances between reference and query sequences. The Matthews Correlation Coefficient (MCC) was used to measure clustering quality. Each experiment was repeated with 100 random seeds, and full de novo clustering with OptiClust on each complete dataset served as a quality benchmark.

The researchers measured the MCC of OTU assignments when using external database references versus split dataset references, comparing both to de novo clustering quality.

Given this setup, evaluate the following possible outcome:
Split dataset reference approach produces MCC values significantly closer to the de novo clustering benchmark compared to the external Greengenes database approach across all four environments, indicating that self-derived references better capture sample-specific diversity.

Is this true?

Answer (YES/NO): YES